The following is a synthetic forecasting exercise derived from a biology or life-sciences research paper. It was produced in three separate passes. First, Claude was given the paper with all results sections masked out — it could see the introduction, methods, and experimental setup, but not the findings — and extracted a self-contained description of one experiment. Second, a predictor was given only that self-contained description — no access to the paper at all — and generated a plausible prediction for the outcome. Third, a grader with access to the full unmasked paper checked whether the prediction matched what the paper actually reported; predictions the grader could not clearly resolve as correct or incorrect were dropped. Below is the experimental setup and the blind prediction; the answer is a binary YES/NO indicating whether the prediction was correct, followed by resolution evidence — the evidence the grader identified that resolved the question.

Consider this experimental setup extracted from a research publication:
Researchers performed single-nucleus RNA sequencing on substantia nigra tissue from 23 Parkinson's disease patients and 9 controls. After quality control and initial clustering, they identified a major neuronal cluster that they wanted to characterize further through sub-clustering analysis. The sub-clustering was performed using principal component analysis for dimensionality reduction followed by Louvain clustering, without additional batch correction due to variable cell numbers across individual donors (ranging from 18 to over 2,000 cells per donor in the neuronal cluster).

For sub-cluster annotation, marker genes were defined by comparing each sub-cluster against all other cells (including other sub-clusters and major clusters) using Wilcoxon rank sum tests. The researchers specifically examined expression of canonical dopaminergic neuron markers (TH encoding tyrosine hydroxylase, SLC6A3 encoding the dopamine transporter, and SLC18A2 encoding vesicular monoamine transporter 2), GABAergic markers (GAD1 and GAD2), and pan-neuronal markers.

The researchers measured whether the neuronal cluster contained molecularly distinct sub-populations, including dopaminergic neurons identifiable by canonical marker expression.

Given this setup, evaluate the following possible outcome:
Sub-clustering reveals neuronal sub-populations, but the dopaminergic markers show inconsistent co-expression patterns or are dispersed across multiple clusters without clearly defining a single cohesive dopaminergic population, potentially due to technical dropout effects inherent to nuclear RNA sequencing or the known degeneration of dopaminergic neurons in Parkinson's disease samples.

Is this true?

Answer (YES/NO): NO